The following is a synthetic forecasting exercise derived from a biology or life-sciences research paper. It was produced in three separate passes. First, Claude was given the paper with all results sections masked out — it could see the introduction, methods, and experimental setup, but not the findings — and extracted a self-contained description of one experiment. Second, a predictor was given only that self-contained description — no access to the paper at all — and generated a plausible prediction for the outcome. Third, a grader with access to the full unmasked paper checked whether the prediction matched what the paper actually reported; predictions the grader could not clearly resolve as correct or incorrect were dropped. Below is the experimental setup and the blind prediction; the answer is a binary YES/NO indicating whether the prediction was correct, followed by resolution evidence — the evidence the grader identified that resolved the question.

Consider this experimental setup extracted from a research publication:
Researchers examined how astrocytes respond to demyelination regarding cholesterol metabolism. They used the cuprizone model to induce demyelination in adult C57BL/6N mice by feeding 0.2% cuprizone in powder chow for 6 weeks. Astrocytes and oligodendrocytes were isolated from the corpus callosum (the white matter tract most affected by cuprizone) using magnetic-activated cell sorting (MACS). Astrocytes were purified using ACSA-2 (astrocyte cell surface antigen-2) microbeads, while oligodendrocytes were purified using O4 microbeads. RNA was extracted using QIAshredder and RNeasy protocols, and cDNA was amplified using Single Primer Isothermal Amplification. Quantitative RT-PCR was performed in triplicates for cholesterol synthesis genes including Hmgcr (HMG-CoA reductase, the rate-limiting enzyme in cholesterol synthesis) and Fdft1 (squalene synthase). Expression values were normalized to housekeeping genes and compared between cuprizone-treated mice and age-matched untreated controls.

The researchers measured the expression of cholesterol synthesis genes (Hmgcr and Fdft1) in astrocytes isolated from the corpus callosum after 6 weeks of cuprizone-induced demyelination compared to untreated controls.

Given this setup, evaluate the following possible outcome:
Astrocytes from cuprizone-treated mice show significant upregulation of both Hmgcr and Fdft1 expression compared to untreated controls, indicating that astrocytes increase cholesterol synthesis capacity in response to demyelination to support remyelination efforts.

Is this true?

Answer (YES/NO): NO